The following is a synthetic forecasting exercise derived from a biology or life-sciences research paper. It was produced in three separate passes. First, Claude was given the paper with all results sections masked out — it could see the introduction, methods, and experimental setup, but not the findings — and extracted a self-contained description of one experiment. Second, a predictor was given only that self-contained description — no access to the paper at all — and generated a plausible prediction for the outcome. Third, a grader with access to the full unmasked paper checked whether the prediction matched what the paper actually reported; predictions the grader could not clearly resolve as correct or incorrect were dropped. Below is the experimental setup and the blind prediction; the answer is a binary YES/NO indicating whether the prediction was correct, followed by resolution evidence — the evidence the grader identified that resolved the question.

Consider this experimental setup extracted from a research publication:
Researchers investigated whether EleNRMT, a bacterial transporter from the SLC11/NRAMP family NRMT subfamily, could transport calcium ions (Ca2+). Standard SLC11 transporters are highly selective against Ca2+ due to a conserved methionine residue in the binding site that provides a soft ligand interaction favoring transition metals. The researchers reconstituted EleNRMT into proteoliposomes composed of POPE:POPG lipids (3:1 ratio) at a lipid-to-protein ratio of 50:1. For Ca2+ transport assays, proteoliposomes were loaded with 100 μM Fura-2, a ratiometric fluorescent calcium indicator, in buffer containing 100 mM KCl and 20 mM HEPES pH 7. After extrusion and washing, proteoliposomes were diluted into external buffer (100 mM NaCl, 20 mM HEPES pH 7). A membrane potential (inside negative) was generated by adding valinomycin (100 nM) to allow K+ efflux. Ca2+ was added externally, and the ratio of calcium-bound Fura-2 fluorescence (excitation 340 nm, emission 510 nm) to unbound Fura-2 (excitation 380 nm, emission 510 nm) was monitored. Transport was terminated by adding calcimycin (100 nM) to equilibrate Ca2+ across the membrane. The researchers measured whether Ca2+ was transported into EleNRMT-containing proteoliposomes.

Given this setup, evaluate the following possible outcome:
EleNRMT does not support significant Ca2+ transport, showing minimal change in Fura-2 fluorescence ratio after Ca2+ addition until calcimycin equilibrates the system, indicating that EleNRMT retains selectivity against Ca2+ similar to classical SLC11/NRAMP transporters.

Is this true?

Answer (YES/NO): YES